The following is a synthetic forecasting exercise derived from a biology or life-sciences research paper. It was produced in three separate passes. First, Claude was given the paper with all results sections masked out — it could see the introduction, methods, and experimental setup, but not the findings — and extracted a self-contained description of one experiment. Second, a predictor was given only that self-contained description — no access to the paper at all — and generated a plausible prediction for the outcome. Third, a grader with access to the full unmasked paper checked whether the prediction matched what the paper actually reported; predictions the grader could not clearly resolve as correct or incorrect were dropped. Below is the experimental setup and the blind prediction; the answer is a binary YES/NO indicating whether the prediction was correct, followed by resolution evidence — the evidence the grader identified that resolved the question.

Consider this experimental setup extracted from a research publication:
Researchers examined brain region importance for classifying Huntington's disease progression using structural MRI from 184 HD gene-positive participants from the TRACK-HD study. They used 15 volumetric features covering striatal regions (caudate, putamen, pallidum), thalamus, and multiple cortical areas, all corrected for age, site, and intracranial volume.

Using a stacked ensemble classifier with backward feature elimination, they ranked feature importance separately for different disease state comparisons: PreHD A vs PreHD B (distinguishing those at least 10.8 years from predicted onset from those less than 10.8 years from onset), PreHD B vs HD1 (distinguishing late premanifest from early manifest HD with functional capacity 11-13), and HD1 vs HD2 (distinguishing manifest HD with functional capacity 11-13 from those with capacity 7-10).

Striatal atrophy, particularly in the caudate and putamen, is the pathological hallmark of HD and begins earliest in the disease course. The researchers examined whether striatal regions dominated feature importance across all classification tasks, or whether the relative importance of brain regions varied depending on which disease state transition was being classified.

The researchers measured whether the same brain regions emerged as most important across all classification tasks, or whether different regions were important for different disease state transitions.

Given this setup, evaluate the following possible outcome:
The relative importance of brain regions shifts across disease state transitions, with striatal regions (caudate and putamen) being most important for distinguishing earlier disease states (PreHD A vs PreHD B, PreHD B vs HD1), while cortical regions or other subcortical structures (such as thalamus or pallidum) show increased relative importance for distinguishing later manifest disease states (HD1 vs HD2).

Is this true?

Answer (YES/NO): NO